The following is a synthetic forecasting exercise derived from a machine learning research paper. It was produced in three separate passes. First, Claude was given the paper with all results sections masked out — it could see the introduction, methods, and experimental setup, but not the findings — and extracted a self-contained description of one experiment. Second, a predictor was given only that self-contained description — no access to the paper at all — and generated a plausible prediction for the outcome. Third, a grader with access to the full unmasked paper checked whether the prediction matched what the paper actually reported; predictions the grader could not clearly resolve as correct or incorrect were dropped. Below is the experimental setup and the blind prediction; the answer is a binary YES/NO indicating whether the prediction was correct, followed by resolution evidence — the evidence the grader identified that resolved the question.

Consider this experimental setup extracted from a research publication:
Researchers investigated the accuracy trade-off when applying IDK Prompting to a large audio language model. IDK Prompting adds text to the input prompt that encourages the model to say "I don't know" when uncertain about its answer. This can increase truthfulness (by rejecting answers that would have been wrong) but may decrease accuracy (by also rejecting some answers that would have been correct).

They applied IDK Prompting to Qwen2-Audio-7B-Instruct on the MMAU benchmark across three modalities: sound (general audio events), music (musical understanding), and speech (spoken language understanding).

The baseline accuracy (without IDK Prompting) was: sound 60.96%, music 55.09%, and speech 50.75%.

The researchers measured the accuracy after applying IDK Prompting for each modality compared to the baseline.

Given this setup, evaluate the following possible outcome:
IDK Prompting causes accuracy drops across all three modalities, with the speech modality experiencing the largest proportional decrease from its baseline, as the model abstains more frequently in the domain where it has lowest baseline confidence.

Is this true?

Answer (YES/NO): YES